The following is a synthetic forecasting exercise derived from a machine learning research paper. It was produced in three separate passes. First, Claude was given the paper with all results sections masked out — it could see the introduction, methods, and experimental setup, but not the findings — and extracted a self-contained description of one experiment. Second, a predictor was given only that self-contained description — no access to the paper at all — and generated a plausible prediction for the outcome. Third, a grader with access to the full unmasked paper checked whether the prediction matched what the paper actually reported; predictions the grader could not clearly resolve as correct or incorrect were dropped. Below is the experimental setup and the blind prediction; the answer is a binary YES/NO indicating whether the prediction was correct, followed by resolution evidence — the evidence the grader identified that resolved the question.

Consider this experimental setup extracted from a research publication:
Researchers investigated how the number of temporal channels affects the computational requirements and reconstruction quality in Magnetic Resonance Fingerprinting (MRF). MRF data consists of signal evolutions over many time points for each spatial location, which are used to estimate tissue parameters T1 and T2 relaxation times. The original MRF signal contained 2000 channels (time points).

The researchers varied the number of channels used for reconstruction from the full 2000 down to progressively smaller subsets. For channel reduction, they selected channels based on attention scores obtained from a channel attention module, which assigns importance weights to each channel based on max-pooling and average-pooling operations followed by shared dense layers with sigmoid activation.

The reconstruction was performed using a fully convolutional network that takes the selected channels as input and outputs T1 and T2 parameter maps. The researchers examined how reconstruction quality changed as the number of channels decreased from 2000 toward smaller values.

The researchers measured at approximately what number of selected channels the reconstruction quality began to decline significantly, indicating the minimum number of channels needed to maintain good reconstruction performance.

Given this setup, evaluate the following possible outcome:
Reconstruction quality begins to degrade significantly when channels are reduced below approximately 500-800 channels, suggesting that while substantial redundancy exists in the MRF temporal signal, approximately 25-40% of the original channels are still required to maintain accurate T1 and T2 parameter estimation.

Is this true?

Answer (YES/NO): NO